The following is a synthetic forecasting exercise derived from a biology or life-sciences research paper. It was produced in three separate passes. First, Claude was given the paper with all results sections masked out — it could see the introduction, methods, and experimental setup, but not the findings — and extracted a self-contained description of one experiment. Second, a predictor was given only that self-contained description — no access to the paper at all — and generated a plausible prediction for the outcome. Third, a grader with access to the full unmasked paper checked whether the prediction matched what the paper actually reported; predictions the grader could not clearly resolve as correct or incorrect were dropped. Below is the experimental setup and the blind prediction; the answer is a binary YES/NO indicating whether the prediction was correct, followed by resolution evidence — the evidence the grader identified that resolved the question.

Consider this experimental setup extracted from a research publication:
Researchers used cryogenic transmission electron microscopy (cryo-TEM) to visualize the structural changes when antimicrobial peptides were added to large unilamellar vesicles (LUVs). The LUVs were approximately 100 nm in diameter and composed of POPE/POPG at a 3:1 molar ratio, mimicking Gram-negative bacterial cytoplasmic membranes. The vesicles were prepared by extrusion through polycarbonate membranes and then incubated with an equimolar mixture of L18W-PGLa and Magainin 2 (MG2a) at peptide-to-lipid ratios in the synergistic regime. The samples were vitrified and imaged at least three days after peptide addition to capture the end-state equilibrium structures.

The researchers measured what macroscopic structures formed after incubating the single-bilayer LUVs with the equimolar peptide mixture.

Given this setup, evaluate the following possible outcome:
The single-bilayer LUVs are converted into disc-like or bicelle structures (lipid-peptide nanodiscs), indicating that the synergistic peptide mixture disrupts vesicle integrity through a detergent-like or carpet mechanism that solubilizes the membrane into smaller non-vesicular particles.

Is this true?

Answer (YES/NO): NO